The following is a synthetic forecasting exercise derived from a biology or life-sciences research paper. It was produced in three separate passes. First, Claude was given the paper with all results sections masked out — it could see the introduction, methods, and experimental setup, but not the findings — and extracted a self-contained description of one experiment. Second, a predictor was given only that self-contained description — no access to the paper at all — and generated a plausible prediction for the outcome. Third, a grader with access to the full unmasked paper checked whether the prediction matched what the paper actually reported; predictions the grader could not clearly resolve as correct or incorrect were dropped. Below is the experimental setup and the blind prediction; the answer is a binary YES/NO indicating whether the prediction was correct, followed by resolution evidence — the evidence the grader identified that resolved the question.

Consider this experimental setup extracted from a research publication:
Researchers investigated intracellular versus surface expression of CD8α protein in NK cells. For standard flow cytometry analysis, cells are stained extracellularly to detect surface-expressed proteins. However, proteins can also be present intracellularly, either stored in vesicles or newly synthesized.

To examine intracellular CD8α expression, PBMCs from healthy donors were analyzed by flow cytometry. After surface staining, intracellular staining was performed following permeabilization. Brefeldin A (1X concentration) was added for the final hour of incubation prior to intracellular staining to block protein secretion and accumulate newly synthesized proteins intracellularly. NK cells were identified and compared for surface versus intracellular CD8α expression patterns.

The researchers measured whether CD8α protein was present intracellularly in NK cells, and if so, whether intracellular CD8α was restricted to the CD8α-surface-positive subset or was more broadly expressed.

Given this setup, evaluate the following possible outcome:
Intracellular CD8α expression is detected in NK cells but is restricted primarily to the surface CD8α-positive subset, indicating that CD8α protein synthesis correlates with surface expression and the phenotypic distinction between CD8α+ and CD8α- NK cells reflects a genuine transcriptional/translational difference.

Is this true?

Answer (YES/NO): NO